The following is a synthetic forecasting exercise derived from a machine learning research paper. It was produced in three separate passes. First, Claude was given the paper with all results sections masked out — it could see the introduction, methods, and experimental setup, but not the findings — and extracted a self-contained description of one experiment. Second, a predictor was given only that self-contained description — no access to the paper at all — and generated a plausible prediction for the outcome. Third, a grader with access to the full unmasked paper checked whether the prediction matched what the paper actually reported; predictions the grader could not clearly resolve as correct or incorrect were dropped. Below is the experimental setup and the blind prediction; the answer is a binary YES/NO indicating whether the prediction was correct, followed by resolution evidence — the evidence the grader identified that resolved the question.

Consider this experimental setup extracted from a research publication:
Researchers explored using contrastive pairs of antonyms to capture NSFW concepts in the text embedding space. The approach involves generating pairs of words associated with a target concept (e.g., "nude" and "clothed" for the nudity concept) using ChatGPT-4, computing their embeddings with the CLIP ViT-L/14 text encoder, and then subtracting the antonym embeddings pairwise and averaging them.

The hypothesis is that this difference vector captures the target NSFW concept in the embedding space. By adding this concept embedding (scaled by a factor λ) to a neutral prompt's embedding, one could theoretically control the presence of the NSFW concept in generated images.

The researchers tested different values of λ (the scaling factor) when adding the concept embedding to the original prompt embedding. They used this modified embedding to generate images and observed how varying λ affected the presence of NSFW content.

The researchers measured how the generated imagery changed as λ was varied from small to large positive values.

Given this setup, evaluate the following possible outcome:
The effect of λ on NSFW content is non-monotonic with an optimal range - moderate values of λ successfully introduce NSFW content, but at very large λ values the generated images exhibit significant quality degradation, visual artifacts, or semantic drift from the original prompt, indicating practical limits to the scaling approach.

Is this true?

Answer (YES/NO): YES